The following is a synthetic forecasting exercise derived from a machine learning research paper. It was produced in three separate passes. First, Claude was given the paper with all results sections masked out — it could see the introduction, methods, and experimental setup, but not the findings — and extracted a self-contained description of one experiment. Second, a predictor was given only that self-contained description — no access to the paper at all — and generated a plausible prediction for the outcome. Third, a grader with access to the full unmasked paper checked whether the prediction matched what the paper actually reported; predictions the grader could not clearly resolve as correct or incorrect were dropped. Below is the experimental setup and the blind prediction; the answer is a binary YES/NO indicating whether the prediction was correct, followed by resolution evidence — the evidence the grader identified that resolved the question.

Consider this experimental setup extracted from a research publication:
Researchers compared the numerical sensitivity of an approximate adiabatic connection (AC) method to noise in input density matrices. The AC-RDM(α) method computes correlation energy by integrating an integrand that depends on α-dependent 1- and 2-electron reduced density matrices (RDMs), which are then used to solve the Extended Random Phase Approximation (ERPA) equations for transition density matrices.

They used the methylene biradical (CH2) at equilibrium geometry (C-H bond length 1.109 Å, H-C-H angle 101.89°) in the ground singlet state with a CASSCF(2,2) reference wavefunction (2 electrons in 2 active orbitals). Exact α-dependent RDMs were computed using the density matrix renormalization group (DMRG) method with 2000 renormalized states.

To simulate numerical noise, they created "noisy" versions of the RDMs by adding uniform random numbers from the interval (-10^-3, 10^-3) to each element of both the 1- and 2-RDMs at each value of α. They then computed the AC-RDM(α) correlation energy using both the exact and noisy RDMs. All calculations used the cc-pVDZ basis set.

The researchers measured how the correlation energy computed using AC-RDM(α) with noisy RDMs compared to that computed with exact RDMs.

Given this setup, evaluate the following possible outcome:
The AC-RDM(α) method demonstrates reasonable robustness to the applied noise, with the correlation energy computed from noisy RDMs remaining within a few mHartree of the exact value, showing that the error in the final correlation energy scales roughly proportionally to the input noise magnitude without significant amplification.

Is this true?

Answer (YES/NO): YES